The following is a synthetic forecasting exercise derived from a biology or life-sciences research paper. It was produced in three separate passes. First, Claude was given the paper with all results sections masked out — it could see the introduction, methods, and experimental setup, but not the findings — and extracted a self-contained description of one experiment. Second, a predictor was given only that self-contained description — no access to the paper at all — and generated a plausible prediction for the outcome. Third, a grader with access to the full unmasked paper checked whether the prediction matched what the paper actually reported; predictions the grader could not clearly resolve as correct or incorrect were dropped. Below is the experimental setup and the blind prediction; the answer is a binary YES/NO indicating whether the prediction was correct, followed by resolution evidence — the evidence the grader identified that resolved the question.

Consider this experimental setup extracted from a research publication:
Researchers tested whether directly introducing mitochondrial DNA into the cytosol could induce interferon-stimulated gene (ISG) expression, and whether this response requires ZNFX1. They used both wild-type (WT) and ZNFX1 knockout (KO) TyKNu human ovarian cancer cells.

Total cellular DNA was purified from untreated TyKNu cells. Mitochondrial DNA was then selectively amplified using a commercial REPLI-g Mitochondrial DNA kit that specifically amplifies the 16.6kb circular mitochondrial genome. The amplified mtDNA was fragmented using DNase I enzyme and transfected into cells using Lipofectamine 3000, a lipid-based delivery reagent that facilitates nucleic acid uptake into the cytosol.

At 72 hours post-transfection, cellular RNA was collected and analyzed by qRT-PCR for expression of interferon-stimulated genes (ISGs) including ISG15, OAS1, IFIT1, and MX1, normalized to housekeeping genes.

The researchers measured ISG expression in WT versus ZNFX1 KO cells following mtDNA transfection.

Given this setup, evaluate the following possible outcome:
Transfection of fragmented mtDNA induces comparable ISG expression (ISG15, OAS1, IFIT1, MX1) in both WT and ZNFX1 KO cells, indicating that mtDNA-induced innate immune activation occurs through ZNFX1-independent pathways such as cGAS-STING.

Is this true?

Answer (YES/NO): NO